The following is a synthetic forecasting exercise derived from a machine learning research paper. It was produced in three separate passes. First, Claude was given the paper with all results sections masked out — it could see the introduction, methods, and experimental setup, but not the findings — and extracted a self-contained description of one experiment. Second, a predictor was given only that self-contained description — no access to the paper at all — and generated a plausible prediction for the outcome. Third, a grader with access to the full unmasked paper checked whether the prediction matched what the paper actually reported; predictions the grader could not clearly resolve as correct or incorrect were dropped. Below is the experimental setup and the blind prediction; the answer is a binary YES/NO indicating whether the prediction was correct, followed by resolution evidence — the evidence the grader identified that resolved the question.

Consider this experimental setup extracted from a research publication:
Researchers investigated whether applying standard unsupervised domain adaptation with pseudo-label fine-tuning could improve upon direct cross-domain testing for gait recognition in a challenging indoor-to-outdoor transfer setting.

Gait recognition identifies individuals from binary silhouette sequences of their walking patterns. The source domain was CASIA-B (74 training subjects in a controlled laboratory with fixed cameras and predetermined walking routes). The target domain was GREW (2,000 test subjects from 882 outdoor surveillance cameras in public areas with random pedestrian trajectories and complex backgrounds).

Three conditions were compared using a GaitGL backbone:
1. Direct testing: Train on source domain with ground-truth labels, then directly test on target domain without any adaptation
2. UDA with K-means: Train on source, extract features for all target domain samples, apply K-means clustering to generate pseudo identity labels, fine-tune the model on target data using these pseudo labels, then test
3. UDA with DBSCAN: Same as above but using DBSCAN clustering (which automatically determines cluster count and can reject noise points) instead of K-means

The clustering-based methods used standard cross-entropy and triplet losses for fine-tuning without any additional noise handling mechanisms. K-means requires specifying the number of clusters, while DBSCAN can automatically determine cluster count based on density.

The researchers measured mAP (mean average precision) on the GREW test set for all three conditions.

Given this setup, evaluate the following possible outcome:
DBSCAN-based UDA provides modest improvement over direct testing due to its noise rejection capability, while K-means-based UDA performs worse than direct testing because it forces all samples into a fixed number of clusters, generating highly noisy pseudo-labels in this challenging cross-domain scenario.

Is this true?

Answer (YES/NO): NO